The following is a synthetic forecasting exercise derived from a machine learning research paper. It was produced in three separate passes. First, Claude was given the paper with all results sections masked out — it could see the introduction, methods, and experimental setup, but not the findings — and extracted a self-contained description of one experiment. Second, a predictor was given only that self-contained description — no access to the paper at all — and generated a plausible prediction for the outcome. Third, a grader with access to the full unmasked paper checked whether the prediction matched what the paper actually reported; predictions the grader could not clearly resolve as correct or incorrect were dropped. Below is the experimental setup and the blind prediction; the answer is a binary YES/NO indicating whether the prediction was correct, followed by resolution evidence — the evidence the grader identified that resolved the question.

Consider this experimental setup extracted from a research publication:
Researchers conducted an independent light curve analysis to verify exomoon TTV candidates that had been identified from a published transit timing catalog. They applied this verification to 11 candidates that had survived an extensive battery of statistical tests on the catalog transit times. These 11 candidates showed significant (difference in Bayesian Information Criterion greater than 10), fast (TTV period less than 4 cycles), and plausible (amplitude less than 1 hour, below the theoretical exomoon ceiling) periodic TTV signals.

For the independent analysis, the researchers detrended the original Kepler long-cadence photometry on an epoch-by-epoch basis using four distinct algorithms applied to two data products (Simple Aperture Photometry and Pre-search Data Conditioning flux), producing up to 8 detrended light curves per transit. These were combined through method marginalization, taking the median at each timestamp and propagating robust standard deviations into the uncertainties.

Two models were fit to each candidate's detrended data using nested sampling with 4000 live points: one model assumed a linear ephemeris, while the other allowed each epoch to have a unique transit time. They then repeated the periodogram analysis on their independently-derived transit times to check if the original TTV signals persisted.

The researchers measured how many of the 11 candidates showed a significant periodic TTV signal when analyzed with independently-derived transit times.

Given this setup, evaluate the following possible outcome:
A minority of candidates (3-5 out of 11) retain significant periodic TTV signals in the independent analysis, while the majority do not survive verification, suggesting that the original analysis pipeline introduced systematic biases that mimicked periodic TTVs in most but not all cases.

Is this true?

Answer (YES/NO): YES